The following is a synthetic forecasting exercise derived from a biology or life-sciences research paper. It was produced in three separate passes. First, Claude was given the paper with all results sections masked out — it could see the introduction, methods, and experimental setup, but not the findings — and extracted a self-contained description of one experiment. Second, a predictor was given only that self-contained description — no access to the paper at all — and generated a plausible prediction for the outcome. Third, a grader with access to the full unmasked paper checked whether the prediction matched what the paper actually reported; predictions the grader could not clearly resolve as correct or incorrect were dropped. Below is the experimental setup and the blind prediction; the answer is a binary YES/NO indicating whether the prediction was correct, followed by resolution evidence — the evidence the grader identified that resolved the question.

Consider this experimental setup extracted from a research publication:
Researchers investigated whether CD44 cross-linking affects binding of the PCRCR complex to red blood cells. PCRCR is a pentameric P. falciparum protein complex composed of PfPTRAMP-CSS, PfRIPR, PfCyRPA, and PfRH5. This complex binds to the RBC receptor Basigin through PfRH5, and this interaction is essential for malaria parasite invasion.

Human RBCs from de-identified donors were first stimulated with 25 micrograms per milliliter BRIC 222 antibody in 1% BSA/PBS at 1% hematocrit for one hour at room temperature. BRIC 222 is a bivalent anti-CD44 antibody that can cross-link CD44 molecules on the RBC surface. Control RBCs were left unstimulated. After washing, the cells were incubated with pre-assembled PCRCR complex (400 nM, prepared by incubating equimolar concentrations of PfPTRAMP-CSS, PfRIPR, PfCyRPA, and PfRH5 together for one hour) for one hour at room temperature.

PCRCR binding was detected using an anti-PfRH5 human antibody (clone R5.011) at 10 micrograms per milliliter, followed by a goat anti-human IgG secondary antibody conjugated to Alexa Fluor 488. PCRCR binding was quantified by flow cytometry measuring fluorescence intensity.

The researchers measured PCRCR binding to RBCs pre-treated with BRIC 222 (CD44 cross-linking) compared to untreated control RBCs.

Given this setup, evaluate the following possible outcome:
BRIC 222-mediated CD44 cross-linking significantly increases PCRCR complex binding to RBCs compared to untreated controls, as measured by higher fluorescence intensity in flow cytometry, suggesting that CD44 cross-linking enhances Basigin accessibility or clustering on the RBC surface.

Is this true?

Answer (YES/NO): YES